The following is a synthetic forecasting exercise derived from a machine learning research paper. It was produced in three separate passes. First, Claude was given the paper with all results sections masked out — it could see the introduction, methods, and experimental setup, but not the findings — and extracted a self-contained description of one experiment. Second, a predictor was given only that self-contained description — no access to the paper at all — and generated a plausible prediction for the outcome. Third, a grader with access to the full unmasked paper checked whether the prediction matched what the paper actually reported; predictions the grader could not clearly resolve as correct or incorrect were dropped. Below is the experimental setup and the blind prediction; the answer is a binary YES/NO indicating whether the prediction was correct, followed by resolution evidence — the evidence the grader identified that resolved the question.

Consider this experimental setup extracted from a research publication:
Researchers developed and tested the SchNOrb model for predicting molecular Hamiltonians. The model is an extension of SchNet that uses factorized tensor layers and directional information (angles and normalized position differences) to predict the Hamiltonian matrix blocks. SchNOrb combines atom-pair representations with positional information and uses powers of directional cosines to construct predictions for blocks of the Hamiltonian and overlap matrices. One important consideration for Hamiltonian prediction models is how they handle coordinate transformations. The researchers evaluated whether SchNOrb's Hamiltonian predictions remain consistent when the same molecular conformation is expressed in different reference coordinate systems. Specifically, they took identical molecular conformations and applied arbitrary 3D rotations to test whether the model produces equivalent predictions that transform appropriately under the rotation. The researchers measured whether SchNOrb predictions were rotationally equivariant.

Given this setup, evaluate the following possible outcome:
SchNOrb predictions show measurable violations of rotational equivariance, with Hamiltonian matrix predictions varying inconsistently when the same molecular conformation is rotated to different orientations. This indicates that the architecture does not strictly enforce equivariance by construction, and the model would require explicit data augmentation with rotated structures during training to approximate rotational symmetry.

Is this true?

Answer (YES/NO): YES